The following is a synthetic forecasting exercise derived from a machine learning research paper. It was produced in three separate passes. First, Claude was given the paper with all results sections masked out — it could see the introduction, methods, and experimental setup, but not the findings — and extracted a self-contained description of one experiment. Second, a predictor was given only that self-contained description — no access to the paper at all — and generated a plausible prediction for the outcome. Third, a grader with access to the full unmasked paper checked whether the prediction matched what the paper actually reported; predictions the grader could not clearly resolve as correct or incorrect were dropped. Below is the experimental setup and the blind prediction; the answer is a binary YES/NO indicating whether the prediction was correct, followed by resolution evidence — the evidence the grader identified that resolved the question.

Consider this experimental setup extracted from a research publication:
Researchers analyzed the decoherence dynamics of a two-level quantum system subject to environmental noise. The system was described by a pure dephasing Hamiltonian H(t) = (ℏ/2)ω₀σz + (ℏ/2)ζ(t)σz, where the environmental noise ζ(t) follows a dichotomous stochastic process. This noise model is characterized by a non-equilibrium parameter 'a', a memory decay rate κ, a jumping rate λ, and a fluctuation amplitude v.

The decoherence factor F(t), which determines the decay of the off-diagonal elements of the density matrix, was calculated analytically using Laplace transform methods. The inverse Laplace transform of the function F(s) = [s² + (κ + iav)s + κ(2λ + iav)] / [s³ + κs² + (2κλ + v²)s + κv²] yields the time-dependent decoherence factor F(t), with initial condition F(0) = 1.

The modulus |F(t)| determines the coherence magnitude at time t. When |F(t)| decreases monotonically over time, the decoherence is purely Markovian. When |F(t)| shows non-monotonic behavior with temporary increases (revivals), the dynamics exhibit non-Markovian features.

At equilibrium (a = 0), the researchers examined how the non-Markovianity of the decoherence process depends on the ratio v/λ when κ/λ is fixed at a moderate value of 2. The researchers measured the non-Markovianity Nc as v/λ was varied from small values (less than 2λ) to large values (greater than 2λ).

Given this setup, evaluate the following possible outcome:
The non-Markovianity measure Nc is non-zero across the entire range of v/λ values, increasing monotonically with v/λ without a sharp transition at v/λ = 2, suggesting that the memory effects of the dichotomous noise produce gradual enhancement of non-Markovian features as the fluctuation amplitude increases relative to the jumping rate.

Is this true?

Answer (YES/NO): NO